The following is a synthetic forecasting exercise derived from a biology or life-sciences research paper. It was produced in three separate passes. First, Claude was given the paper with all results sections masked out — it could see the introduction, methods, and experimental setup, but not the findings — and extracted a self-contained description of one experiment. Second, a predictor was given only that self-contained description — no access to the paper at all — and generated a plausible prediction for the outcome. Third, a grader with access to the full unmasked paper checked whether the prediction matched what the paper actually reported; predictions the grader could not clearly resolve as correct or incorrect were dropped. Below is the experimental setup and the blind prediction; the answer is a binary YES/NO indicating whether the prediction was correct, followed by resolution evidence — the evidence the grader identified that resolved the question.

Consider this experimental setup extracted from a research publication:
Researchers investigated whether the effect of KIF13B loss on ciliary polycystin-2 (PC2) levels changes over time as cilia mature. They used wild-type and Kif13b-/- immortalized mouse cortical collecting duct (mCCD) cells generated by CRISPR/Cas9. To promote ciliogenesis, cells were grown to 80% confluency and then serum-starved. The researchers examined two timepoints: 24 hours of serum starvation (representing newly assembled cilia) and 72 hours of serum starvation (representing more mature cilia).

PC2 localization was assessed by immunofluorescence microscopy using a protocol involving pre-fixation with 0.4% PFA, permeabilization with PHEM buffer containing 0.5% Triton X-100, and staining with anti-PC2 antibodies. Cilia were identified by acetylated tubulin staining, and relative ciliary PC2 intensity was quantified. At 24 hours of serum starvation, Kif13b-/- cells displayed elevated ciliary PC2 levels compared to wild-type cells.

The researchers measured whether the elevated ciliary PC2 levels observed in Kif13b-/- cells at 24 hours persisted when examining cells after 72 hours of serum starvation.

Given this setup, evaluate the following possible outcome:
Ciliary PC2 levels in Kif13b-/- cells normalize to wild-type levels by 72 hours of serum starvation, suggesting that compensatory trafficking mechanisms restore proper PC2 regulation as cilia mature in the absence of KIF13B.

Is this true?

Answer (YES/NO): NO